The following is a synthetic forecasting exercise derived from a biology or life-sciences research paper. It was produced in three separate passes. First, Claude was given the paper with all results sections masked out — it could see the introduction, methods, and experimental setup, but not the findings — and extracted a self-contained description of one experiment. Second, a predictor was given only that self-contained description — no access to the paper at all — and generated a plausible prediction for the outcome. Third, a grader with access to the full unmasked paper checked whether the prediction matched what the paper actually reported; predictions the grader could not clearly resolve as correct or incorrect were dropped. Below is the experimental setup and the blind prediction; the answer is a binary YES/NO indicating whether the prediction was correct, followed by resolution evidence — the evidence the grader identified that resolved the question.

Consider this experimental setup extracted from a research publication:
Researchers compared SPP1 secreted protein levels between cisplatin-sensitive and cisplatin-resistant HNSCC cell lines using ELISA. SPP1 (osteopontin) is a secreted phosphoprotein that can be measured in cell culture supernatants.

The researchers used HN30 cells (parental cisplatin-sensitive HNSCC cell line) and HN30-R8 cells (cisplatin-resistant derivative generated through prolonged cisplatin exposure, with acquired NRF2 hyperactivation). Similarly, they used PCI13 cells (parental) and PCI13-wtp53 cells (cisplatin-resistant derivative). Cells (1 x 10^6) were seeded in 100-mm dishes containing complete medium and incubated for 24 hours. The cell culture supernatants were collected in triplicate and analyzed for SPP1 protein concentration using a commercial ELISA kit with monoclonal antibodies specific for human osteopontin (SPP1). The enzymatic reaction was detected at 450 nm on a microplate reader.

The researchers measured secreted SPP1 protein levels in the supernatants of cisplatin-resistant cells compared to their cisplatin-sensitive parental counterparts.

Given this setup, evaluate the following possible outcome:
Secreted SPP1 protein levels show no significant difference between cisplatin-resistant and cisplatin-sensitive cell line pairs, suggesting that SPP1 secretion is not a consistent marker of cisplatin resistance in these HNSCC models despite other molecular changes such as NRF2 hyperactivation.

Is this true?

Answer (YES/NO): NO